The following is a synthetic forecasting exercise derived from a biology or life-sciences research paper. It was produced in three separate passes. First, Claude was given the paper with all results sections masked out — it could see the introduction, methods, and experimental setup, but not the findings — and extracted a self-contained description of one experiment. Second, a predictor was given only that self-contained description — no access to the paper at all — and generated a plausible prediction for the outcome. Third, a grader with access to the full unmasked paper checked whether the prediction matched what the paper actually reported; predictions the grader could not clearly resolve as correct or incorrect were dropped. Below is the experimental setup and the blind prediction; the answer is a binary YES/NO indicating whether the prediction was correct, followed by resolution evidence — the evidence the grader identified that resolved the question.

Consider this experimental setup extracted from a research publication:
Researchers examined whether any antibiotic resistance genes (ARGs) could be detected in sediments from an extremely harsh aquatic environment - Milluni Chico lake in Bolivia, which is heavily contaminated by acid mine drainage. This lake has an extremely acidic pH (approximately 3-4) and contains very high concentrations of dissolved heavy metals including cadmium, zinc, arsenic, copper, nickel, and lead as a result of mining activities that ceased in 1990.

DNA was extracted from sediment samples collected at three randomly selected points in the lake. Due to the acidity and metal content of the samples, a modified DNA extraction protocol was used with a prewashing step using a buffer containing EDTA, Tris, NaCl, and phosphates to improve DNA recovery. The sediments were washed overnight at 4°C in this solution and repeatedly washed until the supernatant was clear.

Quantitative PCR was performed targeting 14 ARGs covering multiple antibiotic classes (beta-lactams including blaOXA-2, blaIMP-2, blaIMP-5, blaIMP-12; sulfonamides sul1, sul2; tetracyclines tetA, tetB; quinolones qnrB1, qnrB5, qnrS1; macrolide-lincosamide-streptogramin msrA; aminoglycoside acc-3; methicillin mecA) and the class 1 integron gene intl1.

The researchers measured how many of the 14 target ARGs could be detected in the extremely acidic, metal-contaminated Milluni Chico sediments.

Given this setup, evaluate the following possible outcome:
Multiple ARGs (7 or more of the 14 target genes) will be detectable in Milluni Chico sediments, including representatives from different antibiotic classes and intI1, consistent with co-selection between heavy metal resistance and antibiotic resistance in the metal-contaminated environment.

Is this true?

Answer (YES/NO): NO